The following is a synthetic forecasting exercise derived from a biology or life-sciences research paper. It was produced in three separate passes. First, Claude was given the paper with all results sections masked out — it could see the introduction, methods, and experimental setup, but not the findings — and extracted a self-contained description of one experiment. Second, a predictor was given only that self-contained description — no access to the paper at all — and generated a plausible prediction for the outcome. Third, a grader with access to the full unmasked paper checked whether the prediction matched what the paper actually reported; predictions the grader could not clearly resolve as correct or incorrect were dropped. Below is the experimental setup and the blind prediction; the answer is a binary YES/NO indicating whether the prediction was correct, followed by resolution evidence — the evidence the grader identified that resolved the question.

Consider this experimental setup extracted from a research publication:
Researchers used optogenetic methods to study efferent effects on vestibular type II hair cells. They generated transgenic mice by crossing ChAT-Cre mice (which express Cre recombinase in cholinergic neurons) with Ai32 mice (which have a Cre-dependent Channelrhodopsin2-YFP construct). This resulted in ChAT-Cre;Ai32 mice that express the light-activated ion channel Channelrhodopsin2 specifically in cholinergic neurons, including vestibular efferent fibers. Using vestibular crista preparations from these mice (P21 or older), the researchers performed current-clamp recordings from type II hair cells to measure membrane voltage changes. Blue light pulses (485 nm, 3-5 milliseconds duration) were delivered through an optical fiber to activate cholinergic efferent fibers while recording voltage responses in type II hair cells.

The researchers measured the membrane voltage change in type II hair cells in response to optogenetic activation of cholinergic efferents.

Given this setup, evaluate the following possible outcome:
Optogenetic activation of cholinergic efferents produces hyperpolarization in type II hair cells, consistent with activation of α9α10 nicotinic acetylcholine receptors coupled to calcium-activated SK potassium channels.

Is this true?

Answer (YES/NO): YES